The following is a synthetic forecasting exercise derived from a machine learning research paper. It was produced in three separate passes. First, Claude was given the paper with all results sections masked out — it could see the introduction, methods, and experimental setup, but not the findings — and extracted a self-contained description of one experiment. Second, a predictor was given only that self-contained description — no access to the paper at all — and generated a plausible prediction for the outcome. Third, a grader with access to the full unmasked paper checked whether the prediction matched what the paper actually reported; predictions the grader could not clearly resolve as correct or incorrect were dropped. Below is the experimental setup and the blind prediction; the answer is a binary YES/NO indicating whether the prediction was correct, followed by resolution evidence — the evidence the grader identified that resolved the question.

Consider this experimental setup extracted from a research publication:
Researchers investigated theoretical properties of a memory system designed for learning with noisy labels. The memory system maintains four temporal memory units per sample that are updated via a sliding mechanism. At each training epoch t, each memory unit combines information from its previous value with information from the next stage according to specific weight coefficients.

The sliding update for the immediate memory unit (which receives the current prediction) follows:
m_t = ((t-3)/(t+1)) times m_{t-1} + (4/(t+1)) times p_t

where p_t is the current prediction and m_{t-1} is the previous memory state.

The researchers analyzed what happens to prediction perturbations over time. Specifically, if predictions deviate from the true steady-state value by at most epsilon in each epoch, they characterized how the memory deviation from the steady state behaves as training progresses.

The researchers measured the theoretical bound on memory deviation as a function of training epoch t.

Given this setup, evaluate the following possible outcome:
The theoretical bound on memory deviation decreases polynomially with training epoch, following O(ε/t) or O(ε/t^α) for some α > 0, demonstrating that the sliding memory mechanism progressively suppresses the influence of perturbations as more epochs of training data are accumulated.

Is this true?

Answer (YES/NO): YES